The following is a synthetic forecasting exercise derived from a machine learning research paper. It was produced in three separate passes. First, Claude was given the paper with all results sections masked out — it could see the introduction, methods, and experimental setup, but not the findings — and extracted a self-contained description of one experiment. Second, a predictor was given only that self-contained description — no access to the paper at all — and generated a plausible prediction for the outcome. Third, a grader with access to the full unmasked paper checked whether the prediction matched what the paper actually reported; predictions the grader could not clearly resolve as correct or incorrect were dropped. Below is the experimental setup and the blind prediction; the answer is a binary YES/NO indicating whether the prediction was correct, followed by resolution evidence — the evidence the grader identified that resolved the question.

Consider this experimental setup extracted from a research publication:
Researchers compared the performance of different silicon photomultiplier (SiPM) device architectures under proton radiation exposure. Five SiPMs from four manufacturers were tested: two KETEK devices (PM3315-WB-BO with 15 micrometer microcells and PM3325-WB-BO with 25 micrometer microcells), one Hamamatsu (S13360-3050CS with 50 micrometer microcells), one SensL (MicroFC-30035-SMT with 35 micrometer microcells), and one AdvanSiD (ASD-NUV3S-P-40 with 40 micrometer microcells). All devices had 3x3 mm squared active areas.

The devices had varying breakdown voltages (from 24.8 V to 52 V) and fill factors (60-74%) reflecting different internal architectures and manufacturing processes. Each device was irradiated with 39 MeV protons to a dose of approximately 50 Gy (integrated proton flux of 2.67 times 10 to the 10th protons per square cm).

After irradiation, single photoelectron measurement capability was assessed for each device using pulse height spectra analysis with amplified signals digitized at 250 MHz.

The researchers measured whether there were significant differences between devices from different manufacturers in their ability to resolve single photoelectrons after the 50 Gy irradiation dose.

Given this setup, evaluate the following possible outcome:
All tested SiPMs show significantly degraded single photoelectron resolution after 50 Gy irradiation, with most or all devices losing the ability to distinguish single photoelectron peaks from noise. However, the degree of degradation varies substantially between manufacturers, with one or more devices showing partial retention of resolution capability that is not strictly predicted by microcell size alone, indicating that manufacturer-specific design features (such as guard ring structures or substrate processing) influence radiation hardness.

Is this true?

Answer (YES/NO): NO